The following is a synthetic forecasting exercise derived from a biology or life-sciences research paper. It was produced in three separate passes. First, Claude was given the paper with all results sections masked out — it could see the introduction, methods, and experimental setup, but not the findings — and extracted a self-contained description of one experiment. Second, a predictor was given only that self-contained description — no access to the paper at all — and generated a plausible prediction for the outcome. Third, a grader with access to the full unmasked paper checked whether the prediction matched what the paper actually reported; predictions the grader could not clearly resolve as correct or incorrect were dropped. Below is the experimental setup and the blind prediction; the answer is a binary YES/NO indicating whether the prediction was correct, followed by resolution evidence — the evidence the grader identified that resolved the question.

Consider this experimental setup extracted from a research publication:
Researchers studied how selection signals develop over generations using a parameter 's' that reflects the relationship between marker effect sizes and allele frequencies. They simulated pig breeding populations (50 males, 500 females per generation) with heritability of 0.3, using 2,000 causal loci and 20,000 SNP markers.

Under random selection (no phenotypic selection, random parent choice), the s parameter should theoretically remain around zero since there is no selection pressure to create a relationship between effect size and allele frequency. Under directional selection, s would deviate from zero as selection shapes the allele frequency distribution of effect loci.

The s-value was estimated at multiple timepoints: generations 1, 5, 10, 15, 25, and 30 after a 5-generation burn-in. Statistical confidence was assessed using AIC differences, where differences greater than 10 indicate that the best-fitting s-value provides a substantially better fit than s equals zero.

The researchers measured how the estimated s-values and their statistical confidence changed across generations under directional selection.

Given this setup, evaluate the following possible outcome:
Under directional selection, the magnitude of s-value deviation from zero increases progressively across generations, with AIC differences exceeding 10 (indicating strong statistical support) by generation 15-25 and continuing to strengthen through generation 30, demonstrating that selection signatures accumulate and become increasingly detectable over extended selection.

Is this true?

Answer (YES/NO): NO